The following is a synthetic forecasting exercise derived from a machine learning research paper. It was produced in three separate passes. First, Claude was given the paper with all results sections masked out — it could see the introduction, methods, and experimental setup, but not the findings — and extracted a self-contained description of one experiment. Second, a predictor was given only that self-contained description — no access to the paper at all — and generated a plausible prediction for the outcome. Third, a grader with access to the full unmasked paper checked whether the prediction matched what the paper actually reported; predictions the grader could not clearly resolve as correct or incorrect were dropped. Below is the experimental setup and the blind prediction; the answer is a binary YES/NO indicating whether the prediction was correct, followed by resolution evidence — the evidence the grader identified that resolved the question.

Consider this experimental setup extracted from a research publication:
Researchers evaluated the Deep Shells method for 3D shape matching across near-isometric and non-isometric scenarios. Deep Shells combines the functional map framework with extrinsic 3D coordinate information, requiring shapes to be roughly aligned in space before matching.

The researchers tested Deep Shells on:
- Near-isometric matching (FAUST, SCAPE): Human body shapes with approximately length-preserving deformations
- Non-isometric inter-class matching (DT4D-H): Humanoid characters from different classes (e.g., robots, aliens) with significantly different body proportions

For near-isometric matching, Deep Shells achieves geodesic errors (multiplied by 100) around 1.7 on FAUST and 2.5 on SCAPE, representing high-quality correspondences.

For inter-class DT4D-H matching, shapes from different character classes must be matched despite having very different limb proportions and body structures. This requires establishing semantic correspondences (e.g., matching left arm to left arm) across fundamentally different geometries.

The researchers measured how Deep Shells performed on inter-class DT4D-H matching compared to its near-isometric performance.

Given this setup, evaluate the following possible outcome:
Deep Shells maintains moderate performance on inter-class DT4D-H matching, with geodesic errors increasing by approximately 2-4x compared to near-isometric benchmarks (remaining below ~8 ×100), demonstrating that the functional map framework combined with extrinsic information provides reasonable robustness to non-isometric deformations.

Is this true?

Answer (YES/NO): NO